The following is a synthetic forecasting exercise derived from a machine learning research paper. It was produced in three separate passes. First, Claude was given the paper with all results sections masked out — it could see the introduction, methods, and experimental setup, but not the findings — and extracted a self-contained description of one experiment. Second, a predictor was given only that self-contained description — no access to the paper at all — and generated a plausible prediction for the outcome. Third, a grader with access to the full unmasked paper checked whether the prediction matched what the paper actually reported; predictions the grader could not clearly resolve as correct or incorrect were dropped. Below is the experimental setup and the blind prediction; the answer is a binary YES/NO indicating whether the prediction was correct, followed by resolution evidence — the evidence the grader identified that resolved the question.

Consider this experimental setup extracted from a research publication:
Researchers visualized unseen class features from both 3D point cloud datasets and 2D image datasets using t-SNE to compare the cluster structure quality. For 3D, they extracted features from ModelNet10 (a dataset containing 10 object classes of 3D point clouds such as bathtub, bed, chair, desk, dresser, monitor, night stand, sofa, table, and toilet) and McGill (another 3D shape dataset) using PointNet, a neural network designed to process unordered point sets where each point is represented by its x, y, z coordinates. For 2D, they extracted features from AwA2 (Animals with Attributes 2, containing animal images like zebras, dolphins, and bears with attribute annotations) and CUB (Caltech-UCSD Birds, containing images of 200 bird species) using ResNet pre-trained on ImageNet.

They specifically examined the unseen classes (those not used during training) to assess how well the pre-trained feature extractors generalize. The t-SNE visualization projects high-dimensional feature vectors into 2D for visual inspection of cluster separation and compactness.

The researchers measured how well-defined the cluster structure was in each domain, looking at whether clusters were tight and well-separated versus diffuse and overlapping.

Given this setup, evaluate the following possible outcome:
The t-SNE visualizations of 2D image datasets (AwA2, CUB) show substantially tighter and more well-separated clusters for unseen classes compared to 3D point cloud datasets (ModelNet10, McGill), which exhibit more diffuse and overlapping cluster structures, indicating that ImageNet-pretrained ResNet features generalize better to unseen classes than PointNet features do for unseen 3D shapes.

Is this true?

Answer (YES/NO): YES